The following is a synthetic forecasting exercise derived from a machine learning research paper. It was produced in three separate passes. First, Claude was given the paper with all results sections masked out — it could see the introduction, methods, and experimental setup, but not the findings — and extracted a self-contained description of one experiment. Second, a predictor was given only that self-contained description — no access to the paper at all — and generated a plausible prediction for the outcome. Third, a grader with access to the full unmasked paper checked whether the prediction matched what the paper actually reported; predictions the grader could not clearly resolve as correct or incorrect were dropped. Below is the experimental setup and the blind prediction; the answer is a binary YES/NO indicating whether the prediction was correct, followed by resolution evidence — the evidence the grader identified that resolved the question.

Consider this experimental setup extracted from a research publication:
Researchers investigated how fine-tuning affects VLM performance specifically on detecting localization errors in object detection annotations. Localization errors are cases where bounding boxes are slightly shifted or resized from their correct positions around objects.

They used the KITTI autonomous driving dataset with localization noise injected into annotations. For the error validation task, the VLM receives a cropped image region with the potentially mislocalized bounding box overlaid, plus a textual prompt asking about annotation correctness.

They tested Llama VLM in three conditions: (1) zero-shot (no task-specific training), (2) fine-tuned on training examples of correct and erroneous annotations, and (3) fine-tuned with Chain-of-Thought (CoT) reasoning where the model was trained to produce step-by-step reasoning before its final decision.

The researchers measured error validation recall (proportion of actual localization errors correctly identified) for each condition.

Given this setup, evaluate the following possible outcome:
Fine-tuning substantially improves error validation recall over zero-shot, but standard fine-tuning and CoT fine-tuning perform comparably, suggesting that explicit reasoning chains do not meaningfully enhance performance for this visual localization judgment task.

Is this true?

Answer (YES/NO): NO